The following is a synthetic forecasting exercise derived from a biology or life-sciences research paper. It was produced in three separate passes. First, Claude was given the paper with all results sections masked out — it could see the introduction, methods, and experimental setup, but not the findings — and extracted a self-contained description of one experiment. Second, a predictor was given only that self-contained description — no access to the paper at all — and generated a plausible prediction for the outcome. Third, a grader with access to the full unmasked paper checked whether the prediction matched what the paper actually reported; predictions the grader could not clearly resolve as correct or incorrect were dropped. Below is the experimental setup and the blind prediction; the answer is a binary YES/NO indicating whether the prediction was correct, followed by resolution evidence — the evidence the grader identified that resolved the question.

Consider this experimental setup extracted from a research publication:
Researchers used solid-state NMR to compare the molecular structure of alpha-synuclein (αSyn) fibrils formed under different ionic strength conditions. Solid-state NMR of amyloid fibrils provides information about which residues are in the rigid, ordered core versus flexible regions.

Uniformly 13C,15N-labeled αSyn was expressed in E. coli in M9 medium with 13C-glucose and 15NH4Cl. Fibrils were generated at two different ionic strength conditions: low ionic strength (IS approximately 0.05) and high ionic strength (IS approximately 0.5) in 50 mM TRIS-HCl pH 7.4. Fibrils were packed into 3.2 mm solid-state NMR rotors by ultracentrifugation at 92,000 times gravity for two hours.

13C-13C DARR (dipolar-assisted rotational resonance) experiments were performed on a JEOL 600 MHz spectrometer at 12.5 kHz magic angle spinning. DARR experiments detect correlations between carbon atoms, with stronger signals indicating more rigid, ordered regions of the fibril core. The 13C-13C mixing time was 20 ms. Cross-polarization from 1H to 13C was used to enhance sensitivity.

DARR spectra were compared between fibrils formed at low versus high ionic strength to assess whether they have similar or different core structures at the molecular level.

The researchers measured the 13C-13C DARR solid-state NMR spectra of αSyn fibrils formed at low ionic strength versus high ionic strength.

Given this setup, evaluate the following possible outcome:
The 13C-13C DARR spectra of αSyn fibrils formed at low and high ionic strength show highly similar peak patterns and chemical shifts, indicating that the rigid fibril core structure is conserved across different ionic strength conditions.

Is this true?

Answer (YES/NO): YES